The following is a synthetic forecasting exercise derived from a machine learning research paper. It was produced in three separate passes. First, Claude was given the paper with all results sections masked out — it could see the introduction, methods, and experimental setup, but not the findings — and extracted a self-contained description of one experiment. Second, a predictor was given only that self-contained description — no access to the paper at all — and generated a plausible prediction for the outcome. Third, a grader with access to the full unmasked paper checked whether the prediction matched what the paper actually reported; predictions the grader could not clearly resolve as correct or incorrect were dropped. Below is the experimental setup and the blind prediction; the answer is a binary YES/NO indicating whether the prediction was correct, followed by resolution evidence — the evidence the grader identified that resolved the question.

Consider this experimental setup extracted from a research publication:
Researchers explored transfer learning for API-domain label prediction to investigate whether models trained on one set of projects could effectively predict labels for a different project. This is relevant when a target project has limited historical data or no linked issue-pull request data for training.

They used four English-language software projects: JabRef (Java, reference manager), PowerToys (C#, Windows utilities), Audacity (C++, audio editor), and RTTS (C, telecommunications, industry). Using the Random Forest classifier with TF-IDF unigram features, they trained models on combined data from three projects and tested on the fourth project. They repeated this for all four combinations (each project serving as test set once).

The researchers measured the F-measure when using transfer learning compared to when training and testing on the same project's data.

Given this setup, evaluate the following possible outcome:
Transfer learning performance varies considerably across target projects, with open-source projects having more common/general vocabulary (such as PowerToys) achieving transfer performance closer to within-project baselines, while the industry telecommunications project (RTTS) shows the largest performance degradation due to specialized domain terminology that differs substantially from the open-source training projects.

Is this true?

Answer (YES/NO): NO